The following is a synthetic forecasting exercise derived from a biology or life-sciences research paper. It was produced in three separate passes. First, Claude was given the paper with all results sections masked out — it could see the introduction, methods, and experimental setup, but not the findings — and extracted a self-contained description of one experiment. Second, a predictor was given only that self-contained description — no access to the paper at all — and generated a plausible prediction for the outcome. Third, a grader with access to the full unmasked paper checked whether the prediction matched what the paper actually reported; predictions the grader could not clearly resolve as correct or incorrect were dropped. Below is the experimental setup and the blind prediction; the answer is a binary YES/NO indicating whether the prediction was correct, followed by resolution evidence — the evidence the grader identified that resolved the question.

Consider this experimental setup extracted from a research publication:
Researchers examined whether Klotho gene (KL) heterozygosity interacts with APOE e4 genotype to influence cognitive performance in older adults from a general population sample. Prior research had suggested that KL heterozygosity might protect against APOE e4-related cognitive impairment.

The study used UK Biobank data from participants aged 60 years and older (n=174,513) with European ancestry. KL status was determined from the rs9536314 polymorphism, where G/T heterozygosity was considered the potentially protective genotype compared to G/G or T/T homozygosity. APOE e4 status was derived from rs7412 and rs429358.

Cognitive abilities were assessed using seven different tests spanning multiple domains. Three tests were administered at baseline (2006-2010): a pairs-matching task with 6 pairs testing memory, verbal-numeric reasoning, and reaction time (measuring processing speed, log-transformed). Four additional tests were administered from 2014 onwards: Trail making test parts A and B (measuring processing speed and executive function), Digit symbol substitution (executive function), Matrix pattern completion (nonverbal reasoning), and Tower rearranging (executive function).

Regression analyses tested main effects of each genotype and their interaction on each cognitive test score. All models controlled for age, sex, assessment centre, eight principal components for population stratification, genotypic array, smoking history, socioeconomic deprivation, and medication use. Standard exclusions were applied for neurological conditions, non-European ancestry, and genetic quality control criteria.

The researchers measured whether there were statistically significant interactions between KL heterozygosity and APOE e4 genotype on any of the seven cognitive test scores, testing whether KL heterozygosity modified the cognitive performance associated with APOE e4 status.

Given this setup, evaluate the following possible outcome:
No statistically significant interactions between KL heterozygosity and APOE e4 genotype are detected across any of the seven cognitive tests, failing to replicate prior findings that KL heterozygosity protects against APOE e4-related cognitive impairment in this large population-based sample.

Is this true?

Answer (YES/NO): YES